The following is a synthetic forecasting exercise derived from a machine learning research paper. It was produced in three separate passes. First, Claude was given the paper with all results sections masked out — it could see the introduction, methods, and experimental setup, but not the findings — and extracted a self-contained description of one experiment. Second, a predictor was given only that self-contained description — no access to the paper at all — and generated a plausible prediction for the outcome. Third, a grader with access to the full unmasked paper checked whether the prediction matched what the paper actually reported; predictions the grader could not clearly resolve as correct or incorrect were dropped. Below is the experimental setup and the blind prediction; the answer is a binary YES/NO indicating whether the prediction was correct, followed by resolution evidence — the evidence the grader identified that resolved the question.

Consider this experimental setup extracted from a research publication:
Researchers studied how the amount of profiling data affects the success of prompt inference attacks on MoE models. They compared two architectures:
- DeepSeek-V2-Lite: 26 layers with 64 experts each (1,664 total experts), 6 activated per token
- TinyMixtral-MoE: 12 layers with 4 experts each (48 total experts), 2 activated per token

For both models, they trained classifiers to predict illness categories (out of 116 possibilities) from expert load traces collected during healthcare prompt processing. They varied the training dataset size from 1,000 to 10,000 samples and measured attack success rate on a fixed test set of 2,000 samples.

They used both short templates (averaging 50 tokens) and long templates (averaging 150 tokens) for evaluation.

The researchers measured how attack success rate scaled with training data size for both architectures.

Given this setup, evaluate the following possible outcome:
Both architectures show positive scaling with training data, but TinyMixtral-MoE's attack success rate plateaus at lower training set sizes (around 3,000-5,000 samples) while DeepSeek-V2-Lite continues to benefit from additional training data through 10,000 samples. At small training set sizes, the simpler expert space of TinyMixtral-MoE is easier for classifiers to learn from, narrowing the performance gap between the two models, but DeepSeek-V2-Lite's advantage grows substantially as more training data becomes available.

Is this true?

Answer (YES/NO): NO